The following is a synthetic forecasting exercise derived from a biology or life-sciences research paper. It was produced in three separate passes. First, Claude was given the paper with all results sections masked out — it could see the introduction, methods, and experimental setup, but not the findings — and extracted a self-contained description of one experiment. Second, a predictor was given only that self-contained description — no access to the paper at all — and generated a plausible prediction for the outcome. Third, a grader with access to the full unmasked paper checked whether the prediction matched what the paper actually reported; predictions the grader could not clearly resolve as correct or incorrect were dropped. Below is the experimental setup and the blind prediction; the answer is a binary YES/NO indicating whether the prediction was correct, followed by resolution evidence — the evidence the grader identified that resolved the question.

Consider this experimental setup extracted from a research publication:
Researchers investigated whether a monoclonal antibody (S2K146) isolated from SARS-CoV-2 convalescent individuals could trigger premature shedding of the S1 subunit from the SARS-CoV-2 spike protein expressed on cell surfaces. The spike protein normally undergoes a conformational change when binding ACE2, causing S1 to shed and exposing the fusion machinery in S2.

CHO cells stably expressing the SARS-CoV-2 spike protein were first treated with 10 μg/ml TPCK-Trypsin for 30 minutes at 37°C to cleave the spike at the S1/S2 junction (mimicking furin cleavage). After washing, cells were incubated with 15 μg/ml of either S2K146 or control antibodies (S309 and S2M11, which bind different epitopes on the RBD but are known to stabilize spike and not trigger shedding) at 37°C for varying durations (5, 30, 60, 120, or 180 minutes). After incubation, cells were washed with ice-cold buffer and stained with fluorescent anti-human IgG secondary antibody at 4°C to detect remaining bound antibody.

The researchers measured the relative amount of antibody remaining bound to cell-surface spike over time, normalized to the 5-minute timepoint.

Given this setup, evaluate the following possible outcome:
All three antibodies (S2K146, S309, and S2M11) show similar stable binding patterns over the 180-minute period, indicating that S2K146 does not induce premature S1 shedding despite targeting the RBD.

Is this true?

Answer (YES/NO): NO